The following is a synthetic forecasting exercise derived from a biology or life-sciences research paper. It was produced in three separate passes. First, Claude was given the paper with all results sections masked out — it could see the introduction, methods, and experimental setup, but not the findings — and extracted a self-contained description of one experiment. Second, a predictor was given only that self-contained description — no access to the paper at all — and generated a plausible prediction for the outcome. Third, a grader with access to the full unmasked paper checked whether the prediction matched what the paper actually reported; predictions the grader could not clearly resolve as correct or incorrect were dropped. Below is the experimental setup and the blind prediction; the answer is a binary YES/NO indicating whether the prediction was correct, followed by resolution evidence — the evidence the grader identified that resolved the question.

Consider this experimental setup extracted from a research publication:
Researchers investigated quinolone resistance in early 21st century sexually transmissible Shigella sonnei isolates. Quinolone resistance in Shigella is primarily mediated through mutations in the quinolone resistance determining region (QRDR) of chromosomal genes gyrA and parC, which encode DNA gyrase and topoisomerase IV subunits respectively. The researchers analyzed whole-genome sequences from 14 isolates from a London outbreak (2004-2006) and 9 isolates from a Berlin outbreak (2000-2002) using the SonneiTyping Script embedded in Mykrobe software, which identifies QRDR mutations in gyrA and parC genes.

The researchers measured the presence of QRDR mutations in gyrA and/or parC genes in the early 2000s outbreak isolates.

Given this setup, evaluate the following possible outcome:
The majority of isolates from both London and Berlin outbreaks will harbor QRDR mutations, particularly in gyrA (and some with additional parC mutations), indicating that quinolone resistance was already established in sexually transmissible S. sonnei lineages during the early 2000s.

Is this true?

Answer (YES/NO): NO